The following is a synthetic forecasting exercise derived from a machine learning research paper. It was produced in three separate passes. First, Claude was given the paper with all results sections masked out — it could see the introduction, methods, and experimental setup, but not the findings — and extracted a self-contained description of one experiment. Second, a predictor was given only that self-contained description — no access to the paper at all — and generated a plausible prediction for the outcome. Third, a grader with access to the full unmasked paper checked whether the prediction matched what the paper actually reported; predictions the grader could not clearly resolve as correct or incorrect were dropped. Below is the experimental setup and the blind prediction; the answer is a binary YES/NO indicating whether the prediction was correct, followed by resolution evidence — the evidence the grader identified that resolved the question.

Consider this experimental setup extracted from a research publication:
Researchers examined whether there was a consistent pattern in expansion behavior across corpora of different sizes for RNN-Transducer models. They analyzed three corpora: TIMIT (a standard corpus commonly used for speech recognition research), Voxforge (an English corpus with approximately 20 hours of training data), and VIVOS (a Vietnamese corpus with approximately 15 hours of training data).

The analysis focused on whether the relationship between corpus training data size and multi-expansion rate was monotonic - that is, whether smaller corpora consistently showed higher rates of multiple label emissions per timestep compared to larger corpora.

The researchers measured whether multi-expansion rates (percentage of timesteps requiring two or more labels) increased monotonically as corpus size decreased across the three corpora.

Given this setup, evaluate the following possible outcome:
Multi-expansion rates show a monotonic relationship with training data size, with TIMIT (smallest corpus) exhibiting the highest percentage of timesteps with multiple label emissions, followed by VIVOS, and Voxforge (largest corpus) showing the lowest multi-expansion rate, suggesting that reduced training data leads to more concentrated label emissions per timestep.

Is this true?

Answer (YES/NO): NO